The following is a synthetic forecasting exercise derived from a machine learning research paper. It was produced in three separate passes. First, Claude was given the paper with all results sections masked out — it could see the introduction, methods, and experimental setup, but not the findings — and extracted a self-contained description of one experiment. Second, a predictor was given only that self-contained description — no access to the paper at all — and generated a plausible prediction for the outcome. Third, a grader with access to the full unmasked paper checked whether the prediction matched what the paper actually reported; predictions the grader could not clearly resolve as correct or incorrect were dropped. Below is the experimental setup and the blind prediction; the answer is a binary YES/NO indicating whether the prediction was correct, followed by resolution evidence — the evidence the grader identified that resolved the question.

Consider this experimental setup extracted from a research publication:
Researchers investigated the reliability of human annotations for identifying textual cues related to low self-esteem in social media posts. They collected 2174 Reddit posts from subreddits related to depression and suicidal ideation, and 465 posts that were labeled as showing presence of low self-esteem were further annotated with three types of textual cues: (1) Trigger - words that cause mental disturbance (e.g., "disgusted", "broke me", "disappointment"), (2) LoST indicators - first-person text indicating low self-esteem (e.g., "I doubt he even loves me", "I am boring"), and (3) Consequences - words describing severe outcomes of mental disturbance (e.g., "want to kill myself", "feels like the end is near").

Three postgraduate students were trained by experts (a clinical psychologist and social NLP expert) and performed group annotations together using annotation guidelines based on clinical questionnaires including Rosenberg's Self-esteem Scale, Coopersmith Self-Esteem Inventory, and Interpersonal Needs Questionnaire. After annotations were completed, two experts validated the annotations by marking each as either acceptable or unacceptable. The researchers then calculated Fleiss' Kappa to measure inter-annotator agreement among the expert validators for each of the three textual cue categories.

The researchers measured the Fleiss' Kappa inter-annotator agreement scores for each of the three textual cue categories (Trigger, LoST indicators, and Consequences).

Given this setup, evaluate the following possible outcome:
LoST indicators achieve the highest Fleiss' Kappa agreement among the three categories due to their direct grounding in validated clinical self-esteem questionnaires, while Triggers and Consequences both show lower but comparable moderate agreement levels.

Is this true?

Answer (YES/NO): YES